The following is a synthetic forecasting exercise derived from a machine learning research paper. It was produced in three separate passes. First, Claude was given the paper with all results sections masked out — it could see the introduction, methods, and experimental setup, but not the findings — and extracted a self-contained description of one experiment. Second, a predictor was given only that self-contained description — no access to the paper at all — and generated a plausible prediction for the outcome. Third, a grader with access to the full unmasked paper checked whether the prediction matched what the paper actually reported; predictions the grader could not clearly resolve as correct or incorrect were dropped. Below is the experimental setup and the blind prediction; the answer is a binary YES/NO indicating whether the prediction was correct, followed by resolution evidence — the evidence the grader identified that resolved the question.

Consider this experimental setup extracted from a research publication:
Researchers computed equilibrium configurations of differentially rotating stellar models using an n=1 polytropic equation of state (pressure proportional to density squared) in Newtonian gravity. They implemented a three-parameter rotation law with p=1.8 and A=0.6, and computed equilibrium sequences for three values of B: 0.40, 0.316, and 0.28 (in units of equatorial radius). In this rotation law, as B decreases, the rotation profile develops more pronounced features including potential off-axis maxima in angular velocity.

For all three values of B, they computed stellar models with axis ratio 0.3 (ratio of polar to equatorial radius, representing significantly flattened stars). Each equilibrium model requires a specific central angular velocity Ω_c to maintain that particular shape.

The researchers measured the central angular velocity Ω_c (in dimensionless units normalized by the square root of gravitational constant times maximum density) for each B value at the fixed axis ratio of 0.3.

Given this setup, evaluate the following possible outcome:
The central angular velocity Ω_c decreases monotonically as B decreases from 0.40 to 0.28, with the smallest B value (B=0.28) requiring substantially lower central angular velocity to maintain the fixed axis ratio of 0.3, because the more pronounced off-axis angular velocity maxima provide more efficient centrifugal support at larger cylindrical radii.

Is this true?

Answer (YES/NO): YES